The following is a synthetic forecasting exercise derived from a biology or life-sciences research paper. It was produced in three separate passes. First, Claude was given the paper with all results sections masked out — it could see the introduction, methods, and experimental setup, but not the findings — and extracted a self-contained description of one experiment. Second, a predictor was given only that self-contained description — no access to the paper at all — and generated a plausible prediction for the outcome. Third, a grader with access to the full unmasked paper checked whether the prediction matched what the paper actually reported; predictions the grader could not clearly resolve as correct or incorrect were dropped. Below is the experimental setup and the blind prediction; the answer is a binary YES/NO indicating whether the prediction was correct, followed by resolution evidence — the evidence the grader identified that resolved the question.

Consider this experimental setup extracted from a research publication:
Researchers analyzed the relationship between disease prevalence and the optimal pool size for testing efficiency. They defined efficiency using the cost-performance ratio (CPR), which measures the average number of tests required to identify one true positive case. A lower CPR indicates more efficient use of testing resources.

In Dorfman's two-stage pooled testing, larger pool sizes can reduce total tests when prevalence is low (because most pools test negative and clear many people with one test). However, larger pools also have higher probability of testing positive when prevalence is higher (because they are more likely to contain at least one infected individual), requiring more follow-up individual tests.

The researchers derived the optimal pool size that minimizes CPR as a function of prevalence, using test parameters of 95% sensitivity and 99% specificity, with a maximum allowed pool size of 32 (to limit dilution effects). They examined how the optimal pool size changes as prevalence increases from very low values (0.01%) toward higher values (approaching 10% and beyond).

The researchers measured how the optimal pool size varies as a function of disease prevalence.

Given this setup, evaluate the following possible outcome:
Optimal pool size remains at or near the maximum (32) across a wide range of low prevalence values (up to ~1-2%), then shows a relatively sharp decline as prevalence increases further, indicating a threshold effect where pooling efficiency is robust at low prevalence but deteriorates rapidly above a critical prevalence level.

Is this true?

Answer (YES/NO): NO